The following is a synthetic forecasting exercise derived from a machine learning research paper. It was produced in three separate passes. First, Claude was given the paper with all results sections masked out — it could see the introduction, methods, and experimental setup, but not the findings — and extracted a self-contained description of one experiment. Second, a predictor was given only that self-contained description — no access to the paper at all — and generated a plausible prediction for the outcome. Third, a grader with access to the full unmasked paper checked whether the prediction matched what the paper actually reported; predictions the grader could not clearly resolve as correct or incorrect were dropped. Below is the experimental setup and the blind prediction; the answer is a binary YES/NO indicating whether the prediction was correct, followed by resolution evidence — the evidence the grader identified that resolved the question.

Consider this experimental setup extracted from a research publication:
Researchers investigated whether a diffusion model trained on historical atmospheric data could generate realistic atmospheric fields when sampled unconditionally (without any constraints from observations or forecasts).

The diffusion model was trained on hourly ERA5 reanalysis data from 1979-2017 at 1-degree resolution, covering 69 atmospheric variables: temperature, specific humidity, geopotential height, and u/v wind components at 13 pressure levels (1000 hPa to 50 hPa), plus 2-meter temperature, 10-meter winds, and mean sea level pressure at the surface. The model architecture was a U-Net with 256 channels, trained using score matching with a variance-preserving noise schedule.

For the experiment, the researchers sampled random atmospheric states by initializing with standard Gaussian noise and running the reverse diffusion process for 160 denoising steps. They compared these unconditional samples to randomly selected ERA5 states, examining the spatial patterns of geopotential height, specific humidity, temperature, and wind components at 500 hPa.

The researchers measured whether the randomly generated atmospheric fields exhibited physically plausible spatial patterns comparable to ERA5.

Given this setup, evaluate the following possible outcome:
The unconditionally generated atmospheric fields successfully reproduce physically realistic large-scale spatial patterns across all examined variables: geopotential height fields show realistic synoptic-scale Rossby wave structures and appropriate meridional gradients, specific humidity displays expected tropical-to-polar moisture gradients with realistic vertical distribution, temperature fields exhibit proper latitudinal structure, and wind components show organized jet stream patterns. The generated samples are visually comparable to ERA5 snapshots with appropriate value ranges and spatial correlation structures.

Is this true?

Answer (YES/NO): YES